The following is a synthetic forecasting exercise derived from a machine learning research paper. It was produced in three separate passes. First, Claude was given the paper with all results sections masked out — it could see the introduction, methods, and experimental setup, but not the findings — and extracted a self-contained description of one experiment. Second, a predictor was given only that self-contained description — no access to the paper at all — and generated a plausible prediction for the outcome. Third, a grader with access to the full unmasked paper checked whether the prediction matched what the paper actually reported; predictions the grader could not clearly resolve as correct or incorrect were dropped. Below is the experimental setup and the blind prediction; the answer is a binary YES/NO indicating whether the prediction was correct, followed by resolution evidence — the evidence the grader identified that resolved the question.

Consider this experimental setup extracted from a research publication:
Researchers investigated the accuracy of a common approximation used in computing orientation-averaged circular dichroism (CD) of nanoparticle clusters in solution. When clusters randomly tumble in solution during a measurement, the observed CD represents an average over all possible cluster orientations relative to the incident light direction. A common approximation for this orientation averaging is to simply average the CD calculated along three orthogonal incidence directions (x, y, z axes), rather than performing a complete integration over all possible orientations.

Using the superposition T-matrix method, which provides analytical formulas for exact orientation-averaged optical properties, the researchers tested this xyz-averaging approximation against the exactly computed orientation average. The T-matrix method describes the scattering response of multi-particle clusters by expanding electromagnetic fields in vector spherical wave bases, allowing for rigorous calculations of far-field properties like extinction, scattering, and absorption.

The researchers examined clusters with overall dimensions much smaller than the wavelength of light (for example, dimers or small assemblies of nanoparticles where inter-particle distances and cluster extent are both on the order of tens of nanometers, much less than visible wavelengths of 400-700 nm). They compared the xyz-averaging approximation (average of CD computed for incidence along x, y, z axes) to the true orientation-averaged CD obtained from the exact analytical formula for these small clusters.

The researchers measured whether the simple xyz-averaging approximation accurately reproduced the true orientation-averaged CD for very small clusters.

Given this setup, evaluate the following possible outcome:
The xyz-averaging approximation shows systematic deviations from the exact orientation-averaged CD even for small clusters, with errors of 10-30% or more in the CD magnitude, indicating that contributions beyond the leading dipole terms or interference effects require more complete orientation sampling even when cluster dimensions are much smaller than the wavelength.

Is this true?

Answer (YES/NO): NO